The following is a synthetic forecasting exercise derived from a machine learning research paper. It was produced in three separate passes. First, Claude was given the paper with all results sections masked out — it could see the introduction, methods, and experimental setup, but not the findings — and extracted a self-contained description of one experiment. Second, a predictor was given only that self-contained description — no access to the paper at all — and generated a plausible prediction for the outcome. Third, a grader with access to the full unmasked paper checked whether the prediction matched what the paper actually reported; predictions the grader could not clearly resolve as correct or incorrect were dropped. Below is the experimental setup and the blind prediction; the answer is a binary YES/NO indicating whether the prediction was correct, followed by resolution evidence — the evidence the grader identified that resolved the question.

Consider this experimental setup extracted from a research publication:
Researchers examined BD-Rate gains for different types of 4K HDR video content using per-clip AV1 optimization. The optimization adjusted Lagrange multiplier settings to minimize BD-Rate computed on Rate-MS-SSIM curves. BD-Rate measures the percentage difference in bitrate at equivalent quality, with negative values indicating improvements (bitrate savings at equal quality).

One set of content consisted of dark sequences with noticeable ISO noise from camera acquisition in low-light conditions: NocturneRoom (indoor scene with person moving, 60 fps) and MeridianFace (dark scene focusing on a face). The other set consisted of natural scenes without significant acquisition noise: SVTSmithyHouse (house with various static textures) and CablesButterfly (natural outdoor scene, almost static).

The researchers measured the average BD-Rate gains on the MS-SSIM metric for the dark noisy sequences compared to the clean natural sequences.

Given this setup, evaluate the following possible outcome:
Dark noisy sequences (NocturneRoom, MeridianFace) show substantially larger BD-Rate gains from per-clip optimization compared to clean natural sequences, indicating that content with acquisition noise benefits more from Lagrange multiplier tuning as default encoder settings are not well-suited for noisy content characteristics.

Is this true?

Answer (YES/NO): YES